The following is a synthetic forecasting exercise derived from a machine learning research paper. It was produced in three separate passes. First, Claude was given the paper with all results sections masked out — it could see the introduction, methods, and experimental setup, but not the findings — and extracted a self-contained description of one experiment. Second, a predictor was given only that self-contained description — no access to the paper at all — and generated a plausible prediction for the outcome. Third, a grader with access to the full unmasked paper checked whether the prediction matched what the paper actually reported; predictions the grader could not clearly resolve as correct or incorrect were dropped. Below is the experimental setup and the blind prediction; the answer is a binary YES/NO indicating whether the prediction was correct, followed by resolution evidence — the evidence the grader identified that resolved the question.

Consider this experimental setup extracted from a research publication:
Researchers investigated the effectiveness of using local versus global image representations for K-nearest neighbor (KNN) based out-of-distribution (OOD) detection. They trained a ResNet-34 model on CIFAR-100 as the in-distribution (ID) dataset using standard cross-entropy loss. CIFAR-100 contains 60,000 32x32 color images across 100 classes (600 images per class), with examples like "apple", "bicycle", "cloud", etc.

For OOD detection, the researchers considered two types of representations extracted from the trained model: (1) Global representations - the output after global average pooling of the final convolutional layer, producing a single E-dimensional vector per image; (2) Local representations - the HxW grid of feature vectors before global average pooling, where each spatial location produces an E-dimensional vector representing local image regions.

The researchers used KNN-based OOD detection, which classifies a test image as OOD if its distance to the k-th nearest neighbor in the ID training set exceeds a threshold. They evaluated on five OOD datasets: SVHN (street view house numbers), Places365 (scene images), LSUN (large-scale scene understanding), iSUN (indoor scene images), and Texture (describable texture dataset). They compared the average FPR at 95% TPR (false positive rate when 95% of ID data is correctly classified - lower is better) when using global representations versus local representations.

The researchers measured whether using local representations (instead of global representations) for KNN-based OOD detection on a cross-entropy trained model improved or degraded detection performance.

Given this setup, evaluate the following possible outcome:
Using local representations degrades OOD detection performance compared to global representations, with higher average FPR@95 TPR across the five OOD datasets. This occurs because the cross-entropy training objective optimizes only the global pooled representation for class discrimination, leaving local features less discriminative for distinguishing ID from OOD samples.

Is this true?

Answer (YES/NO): YES